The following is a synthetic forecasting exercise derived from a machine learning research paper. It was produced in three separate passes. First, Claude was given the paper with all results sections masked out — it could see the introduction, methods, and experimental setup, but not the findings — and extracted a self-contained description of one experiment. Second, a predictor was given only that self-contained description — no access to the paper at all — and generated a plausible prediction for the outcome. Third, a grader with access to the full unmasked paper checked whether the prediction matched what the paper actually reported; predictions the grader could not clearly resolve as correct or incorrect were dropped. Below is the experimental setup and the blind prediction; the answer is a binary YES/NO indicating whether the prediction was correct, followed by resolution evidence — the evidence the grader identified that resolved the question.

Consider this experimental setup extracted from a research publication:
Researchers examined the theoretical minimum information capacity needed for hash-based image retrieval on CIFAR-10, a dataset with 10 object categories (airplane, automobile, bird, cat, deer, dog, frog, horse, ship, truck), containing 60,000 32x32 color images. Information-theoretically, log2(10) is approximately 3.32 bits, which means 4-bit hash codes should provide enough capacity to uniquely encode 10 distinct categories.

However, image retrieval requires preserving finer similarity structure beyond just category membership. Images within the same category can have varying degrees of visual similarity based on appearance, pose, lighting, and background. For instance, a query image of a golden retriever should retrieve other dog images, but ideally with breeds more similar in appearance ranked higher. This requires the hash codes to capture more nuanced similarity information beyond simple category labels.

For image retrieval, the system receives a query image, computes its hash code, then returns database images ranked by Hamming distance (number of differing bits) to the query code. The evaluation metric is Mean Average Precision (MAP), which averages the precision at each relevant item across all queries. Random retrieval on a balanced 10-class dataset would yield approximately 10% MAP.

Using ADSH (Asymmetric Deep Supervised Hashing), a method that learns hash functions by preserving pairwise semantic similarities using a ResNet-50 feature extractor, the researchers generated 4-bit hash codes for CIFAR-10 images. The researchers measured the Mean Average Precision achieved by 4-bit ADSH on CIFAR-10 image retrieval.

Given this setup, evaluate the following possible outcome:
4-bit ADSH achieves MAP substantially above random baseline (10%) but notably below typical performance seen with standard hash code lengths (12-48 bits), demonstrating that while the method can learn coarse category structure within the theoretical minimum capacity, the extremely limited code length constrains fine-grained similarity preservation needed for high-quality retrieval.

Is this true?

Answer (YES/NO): YES